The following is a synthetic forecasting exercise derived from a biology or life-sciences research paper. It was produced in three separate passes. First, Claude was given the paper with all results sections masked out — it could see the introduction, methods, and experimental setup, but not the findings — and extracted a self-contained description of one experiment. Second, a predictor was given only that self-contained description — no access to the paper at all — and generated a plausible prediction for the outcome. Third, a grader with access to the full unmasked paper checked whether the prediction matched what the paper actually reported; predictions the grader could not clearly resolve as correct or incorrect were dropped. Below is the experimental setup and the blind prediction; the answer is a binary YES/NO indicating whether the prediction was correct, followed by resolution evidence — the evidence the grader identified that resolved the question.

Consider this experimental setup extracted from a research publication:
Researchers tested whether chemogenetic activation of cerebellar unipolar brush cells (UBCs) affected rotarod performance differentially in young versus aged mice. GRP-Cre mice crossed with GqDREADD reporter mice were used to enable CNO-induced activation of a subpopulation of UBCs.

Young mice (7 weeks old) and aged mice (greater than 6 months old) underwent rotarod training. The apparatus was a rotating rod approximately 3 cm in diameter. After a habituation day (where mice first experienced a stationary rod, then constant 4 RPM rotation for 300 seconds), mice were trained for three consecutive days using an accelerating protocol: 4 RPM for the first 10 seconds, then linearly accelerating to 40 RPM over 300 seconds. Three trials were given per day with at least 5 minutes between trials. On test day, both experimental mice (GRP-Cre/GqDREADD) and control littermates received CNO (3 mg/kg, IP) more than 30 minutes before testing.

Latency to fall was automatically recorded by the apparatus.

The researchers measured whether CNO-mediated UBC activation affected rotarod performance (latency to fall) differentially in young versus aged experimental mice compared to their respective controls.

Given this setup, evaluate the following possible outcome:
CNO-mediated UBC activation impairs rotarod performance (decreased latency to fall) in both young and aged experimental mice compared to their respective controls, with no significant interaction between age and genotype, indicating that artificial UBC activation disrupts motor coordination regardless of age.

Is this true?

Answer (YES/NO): NO